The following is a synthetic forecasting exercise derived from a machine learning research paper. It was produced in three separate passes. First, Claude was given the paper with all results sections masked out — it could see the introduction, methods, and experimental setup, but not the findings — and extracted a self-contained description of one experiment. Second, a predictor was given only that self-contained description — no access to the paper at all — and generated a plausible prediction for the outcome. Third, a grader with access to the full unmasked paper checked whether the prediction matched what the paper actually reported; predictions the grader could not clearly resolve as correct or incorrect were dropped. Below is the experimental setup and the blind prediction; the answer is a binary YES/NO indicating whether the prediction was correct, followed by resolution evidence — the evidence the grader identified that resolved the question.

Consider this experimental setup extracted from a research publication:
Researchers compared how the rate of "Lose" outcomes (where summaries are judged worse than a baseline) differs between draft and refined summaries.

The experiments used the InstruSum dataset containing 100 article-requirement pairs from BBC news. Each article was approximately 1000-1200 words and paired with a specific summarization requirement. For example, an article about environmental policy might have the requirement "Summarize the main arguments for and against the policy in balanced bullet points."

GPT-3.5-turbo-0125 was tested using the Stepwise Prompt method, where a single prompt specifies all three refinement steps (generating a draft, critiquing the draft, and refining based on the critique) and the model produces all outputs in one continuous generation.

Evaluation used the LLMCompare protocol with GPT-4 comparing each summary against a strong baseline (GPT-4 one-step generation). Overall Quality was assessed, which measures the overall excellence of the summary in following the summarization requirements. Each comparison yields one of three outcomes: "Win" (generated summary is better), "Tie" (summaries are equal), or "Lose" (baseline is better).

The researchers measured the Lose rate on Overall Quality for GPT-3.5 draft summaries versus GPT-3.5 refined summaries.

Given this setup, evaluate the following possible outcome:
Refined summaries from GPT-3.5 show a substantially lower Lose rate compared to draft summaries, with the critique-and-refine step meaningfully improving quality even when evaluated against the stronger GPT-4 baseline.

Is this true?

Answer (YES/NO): NO